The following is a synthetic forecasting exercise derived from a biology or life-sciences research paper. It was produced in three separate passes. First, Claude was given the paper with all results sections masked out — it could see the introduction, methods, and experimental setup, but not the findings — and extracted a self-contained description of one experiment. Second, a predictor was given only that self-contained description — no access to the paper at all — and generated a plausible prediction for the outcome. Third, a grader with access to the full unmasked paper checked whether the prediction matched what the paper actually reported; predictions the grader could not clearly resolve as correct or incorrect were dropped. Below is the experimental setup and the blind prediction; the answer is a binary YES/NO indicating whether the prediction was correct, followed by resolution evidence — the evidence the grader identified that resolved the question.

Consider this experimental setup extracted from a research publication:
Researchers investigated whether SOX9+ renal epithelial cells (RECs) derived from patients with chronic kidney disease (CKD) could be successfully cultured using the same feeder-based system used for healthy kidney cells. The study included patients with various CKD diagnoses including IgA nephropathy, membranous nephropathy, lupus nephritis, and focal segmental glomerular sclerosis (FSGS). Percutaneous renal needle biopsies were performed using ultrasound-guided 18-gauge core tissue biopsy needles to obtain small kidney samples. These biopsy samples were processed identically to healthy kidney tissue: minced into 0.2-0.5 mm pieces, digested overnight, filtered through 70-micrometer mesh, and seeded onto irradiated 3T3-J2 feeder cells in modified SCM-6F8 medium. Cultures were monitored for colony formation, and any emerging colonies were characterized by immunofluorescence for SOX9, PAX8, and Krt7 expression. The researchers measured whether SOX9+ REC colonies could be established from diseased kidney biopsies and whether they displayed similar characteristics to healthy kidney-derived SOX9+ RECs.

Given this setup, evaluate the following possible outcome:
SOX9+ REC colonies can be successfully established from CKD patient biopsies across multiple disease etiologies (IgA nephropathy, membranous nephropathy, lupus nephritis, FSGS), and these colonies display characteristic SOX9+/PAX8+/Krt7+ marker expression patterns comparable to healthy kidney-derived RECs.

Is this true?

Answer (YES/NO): NO